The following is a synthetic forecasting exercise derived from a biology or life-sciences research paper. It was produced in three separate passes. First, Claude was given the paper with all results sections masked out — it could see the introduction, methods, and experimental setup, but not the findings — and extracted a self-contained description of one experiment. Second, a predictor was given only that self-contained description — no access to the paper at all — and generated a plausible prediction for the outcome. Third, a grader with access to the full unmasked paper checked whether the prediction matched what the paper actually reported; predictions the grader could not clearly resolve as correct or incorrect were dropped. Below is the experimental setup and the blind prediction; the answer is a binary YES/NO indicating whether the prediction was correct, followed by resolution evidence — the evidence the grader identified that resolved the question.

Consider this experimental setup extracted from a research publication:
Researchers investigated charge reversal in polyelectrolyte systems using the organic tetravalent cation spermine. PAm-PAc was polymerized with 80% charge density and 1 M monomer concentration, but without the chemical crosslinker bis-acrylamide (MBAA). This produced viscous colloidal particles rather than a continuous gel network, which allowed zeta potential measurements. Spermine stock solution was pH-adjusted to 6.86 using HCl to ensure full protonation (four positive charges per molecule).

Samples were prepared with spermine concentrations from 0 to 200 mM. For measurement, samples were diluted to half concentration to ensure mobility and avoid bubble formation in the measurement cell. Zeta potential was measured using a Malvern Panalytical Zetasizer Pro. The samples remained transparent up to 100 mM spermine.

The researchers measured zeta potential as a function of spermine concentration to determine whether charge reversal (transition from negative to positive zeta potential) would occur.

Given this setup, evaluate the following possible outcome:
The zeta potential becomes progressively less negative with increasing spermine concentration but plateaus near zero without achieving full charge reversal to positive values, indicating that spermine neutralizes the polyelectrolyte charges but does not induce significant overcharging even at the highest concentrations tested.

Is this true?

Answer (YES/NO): NO